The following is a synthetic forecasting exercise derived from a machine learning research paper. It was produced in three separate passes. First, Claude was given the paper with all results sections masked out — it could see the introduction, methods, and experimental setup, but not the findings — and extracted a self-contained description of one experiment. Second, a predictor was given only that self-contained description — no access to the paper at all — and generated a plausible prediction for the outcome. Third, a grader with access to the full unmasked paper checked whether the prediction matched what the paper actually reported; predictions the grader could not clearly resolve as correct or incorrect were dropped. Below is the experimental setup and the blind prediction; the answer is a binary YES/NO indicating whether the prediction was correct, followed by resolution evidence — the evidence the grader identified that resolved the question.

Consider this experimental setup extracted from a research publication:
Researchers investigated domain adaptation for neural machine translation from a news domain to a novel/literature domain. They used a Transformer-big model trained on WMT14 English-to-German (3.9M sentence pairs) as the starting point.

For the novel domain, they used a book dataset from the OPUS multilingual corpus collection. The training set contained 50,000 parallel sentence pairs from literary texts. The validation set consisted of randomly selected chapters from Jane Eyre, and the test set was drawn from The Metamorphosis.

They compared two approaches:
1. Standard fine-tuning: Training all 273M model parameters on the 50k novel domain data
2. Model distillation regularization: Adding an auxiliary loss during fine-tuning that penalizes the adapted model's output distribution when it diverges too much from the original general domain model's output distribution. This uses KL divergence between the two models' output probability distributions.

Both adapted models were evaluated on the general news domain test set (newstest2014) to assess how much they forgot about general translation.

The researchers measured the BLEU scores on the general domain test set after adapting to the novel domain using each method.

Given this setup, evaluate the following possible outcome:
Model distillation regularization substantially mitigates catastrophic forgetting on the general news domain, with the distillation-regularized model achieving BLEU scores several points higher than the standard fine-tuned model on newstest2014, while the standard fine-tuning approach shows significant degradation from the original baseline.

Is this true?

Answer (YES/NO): NO